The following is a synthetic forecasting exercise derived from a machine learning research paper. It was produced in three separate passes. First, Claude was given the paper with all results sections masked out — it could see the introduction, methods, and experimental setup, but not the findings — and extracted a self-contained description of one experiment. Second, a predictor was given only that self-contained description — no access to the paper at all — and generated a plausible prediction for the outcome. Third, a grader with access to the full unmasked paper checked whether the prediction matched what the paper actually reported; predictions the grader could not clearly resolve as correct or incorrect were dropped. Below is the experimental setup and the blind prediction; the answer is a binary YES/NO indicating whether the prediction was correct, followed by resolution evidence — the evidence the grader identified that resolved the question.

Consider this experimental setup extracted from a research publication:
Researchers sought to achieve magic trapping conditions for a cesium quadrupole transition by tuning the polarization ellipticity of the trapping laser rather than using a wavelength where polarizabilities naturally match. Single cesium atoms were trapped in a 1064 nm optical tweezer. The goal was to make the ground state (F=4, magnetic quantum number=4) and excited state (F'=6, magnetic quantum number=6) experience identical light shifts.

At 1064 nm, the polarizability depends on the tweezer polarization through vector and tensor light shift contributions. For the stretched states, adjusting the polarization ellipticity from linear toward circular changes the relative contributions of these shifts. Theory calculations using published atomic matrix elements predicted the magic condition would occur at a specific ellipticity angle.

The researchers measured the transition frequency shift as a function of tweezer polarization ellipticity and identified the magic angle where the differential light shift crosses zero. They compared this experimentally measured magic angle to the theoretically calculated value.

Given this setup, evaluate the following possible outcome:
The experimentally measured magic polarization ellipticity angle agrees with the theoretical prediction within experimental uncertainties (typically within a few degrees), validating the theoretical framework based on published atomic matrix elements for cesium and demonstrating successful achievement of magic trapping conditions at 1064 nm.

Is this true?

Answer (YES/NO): NO